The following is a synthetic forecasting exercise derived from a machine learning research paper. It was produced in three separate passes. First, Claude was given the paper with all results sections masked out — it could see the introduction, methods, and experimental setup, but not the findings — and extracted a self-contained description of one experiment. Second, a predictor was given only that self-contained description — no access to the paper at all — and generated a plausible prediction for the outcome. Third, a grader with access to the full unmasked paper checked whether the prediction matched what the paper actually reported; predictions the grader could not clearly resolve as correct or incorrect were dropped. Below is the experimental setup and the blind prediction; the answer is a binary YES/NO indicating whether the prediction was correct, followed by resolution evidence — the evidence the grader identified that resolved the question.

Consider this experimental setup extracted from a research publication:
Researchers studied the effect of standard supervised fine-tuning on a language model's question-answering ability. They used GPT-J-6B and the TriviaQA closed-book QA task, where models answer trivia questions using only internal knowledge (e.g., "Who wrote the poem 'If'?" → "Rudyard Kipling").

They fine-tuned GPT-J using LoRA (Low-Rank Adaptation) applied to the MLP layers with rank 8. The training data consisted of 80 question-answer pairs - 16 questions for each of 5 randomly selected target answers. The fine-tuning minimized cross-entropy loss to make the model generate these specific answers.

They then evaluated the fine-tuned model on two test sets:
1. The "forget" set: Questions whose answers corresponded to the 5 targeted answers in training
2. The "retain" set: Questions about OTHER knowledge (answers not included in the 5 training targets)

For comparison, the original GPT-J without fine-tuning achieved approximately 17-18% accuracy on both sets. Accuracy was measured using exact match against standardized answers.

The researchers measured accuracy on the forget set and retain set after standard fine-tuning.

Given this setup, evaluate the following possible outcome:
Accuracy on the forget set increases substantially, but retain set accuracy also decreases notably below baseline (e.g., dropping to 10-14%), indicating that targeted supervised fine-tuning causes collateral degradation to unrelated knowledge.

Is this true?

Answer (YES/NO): YES